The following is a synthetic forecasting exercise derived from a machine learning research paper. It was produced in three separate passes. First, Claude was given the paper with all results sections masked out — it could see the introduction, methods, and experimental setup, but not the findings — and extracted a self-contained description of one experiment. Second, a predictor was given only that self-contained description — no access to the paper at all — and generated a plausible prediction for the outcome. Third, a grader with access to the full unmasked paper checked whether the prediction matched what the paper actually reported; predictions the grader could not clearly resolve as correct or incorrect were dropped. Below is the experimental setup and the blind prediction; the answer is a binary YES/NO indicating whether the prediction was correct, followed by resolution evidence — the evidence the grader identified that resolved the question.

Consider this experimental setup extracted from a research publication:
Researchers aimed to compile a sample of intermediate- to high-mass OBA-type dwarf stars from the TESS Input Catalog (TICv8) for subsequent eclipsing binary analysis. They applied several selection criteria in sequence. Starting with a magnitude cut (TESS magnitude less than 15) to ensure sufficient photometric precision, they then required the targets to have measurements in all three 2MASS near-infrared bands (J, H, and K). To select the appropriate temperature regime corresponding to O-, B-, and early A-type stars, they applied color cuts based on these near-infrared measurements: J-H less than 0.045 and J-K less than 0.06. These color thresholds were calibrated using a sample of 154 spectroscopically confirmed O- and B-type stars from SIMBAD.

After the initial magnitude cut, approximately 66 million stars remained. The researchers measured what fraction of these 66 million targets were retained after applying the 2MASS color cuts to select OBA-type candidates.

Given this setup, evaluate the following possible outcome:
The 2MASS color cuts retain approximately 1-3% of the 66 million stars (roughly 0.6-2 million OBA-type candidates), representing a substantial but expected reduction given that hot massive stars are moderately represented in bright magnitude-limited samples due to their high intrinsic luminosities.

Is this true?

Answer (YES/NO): NO